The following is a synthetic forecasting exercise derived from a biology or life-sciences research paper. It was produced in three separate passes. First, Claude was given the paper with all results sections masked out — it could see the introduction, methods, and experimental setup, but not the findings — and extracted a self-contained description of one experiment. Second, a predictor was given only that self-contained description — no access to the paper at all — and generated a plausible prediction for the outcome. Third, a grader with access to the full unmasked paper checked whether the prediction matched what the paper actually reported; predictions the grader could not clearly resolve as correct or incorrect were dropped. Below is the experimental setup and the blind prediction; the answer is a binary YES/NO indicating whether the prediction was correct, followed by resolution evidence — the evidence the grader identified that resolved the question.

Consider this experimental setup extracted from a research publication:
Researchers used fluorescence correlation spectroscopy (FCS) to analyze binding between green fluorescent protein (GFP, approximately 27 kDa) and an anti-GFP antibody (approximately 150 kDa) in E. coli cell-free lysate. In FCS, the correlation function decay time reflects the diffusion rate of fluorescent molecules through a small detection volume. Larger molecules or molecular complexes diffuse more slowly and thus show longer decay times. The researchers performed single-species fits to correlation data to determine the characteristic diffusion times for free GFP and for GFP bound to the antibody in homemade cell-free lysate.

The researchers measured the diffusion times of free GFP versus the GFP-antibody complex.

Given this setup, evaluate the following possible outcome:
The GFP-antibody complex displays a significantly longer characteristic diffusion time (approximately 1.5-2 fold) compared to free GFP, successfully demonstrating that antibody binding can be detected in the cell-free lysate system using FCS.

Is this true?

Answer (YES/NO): YES